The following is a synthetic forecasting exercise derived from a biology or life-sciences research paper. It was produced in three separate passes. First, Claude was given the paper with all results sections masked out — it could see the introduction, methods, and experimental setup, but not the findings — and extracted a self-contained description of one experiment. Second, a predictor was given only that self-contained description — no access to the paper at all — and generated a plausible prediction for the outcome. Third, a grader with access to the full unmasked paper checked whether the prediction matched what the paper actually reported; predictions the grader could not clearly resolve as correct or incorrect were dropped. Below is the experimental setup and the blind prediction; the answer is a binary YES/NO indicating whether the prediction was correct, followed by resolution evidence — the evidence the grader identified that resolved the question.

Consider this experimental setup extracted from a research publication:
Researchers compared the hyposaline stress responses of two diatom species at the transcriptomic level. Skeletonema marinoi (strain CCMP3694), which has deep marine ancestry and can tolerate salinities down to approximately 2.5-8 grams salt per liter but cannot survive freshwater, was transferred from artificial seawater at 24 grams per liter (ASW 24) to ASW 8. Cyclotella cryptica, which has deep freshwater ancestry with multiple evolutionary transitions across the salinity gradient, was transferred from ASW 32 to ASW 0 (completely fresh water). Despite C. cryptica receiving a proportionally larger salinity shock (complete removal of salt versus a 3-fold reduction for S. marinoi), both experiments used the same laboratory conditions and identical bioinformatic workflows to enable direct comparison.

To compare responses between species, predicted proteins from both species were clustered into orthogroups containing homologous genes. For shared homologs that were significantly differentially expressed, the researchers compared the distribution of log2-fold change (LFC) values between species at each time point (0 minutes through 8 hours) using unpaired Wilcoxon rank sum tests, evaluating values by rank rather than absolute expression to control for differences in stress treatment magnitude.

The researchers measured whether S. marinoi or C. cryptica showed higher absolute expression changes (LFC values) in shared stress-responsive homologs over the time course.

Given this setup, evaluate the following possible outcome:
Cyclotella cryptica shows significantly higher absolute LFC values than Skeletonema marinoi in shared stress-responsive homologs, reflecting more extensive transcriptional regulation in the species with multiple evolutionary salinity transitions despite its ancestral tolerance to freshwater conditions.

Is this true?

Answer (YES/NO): NO